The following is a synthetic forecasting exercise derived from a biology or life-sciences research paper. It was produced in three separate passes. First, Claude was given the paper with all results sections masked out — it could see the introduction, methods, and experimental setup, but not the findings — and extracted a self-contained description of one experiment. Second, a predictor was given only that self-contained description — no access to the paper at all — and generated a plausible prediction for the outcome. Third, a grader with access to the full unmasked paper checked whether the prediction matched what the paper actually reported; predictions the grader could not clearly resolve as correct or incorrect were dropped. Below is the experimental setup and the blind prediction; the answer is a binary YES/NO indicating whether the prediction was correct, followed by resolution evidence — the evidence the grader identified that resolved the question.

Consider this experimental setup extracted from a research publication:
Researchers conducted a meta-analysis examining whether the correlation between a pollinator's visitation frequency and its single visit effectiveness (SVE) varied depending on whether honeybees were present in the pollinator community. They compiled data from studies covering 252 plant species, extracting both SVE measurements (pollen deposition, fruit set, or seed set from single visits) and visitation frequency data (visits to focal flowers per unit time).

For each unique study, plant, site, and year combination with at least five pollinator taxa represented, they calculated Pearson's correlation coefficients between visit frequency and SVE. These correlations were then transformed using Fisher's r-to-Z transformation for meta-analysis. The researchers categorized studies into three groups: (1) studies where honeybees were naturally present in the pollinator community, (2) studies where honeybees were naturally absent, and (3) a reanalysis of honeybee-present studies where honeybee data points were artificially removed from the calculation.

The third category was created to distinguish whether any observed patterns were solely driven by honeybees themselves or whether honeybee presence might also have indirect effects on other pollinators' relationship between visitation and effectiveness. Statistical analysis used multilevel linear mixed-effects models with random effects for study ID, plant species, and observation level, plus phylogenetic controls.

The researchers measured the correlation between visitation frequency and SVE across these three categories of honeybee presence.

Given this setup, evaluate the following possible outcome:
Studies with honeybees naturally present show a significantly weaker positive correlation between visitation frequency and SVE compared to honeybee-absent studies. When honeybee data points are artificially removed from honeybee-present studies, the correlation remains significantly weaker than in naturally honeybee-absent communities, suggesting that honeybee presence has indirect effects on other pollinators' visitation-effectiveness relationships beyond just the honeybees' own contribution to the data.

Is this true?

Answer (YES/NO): YES